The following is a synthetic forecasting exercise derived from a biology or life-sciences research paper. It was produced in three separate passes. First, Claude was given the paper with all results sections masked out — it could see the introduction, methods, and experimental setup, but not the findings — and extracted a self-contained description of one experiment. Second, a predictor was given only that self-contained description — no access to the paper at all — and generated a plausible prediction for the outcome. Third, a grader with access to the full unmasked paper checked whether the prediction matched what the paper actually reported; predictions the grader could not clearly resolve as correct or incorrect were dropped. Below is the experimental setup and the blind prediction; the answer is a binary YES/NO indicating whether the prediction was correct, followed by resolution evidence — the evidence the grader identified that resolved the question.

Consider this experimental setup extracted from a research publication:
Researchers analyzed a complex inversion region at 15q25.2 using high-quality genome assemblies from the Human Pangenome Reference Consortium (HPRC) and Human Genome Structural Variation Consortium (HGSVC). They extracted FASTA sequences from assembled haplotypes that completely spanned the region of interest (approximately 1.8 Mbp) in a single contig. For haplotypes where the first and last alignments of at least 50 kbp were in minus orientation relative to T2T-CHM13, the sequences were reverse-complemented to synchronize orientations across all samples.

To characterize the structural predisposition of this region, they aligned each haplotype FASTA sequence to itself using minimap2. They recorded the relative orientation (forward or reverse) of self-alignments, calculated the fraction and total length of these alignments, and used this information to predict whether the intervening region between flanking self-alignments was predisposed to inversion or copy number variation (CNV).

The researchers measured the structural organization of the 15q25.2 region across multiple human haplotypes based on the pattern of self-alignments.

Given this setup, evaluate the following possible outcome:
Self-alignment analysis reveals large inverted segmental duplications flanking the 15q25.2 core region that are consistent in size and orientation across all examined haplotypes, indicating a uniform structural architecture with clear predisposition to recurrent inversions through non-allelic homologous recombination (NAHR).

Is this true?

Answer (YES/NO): NO